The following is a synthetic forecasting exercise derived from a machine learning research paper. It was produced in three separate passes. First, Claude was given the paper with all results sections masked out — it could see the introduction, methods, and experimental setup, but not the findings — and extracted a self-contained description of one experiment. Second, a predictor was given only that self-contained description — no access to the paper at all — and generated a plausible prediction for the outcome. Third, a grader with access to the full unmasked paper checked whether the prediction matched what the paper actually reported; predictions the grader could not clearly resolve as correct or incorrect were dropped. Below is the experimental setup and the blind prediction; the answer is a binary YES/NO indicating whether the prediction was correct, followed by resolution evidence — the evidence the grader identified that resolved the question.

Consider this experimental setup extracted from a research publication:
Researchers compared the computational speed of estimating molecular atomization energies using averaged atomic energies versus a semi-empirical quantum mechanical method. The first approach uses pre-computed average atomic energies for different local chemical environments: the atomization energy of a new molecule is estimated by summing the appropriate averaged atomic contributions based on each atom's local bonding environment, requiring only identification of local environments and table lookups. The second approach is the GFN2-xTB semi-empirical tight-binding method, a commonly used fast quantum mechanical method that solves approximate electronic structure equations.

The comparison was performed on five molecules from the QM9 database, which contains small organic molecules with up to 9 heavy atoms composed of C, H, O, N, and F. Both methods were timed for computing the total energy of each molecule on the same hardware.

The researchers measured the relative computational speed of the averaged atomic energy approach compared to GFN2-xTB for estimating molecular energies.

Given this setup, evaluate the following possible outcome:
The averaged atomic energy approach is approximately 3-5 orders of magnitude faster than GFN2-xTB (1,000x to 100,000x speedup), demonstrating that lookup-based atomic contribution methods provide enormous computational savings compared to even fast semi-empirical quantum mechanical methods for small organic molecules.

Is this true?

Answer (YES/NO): NO